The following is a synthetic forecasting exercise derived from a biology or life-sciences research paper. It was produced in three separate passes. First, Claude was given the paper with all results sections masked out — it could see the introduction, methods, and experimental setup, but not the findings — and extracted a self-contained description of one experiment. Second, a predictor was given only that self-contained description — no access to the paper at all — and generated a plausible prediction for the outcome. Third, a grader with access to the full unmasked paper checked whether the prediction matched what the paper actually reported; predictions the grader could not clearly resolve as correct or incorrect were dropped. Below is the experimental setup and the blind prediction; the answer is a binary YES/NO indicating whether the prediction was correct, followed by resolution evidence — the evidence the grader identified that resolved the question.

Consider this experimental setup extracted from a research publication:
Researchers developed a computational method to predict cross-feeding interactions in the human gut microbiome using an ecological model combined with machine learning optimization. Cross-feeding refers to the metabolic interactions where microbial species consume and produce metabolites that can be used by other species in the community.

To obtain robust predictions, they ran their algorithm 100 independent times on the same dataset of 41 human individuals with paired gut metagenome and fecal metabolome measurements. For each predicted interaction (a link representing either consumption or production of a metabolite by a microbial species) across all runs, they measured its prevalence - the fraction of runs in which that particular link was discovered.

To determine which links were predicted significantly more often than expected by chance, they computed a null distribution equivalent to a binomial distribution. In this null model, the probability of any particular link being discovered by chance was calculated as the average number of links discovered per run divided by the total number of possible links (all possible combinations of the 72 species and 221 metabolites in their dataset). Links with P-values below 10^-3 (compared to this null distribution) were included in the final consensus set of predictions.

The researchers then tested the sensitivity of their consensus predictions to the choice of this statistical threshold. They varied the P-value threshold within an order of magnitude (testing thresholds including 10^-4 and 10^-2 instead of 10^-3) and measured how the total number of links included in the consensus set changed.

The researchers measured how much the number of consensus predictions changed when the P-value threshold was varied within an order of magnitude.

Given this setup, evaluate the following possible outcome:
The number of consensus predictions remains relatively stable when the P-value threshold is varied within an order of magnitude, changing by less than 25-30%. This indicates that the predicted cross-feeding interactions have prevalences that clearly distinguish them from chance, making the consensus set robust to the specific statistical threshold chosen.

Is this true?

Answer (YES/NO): YES